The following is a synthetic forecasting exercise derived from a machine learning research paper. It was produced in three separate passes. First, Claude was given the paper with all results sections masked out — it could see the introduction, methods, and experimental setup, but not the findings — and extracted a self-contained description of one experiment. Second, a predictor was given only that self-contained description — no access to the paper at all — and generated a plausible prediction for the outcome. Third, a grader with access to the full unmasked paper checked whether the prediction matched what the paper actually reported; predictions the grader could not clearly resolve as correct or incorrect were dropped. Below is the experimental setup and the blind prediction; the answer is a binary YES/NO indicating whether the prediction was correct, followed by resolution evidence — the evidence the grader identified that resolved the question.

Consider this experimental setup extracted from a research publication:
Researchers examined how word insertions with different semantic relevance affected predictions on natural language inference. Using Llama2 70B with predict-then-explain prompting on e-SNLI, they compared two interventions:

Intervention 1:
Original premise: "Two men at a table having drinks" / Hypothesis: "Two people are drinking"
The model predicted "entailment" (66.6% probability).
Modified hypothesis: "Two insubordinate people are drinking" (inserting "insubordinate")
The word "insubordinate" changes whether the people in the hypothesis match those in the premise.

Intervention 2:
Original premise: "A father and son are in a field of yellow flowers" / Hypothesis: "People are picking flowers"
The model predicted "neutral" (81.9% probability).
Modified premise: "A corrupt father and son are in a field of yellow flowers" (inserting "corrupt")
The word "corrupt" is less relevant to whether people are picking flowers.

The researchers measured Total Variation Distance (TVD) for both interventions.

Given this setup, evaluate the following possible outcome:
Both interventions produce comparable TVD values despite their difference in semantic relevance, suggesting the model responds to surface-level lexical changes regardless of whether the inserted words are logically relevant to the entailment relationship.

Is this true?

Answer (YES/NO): NO